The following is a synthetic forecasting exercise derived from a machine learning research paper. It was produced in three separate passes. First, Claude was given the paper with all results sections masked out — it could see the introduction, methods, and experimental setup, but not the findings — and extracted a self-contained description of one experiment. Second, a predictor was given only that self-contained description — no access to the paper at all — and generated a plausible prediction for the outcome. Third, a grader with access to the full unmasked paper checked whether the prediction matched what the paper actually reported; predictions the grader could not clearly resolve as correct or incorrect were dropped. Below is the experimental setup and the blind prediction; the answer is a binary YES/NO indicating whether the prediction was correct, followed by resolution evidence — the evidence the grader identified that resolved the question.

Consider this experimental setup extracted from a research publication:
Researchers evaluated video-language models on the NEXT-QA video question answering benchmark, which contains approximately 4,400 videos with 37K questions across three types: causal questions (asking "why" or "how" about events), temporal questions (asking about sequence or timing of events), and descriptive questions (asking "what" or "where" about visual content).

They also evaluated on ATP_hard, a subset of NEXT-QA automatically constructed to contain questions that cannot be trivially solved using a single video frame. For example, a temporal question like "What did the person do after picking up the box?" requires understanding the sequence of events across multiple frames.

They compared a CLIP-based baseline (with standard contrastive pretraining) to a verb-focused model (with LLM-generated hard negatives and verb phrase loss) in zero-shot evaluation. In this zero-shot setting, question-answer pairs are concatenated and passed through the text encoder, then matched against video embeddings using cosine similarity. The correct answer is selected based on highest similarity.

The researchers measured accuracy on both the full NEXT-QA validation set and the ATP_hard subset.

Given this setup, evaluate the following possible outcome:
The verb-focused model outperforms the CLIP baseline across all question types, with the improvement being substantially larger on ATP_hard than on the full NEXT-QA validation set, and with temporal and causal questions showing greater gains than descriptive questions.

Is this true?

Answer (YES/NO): YES